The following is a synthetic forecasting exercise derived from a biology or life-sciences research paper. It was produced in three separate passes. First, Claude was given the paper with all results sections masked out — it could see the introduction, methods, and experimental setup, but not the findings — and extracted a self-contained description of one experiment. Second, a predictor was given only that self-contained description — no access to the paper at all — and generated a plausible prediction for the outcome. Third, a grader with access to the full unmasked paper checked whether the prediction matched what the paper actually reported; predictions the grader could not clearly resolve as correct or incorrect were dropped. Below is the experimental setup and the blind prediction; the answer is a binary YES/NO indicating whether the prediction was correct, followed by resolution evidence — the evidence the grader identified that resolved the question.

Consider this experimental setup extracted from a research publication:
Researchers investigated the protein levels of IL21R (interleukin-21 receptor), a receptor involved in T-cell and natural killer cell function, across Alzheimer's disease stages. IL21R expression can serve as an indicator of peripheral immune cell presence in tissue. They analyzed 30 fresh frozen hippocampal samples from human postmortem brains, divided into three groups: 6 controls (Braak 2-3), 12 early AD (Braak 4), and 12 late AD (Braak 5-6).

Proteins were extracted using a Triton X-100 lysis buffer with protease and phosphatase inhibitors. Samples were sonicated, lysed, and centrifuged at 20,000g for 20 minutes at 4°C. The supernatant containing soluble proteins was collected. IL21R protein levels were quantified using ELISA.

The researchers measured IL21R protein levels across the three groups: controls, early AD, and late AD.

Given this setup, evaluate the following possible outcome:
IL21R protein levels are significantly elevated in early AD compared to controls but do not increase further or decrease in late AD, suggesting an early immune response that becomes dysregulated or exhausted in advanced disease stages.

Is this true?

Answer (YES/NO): NO